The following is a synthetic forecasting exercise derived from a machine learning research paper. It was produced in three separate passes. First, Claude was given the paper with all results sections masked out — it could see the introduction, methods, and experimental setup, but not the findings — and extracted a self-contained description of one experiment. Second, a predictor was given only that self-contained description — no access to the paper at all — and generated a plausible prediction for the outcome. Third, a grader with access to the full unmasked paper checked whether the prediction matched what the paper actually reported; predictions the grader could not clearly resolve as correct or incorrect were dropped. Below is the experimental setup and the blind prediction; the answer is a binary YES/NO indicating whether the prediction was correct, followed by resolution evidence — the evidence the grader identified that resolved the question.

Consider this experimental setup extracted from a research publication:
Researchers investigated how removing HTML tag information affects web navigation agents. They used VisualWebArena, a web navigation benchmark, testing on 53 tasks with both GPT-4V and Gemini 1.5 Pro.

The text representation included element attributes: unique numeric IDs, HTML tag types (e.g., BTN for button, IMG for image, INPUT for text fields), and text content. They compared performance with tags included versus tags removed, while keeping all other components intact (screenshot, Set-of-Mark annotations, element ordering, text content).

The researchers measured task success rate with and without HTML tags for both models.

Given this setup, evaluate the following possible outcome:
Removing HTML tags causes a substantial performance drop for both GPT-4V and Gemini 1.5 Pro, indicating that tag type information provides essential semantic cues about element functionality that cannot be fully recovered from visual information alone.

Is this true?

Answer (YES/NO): NO